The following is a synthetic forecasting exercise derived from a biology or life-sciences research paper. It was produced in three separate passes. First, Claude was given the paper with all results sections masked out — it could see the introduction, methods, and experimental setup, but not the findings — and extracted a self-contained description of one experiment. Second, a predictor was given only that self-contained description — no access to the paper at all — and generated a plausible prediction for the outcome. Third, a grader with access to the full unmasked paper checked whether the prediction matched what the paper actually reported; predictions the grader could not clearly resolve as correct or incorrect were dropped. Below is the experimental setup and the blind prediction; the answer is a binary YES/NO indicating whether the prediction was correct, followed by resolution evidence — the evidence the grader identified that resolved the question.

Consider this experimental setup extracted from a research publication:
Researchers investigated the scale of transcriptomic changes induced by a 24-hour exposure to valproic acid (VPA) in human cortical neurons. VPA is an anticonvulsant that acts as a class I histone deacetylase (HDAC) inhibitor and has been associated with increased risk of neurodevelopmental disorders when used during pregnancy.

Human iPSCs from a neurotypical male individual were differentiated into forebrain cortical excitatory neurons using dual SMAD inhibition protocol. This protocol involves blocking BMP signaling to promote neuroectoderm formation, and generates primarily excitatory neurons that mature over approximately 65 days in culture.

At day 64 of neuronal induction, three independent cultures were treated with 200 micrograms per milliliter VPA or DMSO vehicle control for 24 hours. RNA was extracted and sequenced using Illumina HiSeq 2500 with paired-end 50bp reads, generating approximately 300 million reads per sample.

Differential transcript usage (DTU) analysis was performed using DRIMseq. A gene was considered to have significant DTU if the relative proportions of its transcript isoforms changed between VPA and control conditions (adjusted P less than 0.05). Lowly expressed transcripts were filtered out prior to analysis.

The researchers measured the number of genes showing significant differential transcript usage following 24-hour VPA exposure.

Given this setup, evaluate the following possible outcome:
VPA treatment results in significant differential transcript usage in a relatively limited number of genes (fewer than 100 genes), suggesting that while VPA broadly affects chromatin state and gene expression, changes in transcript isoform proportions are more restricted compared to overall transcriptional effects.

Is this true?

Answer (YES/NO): NO